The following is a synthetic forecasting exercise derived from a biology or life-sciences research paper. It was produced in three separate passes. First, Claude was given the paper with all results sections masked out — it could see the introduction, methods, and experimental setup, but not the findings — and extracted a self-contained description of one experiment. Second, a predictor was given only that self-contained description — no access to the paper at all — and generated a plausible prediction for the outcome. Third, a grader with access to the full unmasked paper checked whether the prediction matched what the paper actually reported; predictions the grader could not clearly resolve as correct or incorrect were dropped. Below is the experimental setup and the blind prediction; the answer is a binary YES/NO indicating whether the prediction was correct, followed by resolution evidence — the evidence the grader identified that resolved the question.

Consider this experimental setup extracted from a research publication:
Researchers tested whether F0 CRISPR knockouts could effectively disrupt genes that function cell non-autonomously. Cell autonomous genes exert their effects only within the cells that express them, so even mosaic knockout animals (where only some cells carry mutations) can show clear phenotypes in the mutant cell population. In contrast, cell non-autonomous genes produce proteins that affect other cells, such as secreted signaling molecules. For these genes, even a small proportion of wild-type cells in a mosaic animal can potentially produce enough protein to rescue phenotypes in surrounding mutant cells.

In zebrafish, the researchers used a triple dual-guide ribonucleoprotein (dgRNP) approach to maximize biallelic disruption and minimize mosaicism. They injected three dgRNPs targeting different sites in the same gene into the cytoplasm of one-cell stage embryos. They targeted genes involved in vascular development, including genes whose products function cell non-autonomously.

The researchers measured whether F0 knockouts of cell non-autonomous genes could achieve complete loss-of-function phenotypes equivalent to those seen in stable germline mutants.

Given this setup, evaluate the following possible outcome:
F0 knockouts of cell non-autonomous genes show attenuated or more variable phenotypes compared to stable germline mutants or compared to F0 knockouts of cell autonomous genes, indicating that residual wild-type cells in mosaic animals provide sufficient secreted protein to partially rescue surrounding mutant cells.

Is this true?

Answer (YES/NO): NO